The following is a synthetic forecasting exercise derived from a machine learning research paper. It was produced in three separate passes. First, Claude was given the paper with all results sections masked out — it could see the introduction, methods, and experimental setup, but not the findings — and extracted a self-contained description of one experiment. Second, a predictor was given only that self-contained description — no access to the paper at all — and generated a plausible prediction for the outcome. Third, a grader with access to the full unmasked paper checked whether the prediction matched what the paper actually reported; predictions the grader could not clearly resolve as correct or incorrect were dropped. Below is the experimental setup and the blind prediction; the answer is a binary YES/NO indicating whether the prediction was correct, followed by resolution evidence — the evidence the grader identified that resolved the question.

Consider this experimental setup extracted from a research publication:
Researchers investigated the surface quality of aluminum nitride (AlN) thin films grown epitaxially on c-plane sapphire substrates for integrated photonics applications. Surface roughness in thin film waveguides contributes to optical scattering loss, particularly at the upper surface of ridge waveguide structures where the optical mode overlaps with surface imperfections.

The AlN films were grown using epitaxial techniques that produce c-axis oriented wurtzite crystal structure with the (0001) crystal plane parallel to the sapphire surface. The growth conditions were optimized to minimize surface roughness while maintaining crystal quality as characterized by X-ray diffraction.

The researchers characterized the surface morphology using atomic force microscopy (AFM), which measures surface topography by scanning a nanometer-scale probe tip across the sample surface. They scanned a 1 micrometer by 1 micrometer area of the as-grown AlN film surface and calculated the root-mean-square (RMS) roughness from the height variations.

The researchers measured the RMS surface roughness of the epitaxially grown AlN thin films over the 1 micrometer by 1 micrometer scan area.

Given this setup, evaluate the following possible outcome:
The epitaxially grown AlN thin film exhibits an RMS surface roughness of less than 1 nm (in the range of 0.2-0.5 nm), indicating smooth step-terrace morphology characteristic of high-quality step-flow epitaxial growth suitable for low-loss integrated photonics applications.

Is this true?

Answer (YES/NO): YES